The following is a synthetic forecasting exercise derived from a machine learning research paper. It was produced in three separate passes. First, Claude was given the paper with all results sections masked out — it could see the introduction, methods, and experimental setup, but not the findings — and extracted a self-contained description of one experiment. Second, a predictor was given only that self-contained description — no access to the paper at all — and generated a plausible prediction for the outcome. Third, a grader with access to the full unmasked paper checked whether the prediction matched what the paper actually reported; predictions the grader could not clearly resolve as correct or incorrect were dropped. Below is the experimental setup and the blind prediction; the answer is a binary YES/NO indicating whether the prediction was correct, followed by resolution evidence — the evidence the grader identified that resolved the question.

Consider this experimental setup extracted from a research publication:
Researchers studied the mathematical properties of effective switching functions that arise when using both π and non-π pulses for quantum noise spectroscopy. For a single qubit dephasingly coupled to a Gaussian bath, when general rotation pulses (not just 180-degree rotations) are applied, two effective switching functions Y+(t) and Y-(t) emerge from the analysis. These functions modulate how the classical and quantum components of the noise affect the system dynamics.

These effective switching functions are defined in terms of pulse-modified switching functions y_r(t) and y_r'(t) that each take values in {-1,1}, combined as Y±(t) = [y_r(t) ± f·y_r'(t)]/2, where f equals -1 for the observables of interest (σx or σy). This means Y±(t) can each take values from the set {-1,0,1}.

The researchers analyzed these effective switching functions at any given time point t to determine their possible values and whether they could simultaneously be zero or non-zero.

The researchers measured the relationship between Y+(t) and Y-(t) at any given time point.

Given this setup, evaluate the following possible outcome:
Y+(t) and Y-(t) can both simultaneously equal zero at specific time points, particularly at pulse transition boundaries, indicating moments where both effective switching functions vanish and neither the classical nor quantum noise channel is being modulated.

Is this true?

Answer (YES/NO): NO